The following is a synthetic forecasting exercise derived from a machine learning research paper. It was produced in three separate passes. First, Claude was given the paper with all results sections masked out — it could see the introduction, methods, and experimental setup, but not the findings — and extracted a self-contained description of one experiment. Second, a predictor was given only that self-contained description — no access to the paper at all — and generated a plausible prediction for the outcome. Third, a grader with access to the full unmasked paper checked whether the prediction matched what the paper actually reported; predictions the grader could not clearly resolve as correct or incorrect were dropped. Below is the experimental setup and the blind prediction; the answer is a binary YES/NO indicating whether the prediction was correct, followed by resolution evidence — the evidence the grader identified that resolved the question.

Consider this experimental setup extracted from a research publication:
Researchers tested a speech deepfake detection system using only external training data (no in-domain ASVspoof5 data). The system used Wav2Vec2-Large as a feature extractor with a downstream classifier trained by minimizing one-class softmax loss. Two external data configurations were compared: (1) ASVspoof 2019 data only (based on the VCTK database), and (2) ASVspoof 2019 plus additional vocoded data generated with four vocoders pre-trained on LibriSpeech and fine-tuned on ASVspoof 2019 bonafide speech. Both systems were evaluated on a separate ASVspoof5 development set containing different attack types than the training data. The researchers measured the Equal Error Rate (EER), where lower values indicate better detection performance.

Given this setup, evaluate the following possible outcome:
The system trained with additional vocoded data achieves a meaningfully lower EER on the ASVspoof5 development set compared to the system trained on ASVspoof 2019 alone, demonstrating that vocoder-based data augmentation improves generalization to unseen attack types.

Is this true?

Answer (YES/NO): YES